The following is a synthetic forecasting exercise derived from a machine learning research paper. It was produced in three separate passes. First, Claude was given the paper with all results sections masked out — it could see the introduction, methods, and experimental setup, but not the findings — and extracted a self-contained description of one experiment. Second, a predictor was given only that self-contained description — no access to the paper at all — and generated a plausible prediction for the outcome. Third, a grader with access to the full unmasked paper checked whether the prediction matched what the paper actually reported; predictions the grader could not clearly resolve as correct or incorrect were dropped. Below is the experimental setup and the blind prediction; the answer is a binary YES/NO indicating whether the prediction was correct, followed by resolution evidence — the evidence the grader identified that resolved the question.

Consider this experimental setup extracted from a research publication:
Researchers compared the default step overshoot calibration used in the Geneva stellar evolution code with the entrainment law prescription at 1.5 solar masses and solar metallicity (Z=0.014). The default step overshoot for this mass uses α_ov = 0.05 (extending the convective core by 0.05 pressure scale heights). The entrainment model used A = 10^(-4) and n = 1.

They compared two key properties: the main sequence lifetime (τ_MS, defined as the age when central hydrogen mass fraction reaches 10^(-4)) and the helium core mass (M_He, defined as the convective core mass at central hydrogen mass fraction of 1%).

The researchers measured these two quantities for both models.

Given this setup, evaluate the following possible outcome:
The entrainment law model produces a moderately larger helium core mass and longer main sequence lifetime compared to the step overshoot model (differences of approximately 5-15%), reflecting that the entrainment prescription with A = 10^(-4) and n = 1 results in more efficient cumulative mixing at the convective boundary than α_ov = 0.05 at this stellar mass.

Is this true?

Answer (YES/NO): NO